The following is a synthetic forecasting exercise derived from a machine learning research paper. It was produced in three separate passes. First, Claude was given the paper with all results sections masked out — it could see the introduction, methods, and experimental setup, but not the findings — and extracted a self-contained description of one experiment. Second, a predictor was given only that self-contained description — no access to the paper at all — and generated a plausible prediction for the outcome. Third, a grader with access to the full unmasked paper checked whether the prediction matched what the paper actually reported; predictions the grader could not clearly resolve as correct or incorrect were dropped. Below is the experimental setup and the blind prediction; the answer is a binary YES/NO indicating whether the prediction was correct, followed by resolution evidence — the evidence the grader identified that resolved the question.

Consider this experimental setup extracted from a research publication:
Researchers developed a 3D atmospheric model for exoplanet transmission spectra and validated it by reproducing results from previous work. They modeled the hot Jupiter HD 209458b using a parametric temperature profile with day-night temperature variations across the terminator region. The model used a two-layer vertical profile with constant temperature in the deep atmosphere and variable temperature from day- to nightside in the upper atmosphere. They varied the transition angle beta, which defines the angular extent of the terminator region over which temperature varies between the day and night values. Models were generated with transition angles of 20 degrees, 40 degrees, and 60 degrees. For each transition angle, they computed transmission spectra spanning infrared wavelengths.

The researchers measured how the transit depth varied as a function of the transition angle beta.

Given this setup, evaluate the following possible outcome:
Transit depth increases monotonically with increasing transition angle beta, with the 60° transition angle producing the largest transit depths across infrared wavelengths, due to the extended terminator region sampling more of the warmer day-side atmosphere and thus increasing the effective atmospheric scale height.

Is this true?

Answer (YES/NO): NO